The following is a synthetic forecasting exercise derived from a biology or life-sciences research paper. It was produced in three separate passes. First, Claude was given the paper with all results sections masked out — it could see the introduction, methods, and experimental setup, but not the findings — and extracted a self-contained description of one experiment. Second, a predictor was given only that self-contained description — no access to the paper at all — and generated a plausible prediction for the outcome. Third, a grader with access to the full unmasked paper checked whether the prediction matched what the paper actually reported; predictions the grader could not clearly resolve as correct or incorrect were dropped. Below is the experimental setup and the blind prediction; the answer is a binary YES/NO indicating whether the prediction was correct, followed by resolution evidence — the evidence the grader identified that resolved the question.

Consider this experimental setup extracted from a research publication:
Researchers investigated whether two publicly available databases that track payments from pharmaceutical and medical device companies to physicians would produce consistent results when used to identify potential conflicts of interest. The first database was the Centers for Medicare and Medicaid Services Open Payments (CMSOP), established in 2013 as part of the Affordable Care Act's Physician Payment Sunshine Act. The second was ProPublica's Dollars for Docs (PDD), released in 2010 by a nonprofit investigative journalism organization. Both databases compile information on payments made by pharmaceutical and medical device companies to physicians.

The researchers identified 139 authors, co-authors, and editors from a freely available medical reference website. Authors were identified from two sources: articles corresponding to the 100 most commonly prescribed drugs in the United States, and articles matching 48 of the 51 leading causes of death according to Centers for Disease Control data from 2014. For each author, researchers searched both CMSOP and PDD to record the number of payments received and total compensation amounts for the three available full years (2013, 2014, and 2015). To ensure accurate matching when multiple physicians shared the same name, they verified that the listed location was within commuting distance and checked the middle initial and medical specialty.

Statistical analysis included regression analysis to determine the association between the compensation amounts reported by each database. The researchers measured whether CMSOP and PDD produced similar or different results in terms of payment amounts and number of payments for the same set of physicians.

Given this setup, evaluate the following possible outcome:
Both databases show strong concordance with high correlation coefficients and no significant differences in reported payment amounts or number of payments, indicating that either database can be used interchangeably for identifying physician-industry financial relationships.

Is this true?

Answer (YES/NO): YES